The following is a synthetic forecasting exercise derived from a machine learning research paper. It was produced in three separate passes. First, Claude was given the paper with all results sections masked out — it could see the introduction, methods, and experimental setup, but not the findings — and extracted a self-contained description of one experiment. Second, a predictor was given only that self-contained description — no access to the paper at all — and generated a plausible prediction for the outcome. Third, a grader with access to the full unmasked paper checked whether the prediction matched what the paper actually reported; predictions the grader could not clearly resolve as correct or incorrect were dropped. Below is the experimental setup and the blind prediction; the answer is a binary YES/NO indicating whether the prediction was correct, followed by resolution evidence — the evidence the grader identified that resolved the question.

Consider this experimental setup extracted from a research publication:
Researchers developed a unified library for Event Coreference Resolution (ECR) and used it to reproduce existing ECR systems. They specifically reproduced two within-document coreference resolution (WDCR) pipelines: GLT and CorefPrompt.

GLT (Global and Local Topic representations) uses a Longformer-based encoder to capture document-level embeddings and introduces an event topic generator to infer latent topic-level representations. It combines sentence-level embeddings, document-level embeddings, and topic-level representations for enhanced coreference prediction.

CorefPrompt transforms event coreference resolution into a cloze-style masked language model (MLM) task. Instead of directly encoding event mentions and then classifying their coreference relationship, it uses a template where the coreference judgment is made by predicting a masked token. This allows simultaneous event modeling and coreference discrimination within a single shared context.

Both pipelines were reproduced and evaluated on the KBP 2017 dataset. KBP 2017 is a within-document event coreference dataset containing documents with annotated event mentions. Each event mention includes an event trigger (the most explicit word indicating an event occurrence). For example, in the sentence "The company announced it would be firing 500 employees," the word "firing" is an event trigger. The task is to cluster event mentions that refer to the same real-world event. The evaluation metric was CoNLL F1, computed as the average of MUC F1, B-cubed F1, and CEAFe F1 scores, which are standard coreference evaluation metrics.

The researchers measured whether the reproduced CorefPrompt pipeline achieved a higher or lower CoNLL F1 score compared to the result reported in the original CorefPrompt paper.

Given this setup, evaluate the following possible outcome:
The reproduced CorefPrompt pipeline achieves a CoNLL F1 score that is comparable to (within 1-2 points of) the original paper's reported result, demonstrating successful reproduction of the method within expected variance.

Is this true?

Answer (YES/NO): YES